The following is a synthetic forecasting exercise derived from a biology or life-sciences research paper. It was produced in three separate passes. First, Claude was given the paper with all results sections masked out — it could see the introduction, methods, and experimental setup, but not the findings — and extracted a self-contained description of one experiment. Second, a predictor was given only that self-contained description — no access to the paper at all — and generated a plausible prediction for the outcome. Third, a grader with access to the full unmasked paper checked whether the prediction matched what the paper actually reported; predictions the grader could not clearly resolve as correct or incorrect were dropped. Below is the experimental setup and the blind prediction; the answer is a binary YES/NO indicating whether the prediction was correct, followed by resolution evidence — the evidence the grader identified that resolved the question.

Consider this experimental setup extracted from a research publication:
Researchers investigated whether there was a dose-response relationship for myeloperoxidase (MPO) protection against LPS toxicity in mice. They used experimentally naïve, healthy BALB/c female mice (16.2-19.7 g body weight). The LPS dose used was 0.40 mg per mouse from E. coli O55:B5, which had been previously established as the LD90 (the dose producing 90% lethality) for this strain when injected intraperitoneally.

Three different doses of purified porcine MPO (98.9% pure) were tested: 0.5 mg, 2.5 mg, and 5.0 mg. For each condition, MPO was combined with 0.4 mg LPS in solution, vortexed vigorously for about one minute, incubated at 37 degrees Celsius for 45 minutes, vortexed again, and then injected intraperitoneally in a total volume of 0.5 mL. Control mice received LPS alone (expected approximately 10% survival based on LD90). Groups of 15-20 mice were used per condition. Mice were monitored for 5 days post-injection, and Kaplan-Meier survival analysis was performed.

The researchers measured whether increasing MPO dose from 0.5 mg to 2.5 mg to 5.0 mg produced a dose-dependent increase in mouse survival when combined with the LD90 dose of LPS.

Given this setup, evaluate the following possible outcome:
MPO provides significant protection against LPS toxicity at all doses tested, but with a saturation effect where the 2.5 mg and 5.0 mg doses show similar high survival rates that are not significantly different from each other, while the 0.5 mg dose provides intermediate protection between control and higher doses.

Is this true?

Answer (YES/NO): NO